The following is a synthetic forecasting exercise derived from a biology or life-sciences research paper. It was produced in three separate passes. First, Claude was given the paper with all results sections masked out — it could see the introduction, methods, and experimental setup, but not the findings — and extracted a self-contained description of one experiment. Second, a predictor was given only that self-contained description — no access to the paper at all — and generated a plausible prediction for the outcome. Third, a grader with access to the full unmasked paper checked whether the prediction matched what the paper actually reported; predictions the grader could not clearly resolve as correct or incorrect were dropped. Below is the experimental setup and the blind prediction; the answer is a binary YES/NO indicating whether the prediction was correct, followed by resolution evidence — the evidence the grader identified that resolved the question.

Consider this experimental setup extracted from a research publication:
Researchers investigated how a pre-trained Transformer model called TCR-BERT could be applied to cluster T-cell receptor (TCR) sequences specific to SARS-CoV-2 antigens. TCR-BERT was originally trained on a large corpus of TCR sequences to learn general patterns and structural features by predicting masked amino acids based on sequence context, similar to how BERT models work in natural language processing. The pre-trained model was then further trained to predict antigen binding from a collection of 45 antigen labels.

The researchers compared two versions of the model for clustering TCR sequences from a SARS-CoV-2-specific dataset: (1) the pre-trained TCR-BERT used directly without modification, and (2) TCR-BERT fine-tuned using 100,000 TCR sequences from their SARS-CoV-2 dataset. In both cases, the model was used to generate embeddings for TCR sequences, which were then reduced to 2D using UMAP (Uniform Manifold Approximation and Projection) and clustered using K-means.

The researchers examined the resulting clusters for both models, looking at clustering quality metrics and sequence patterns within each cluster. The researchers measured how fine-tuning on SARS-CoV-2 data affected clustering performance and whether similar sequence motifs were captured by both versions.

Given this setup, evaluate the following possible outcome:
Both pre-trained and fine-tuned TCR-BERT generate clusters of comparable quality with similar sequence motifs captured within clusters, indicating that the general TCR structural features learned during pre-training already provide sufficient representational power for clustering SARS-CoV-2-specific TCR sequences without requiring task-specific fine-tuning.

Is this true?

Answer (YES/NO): YES